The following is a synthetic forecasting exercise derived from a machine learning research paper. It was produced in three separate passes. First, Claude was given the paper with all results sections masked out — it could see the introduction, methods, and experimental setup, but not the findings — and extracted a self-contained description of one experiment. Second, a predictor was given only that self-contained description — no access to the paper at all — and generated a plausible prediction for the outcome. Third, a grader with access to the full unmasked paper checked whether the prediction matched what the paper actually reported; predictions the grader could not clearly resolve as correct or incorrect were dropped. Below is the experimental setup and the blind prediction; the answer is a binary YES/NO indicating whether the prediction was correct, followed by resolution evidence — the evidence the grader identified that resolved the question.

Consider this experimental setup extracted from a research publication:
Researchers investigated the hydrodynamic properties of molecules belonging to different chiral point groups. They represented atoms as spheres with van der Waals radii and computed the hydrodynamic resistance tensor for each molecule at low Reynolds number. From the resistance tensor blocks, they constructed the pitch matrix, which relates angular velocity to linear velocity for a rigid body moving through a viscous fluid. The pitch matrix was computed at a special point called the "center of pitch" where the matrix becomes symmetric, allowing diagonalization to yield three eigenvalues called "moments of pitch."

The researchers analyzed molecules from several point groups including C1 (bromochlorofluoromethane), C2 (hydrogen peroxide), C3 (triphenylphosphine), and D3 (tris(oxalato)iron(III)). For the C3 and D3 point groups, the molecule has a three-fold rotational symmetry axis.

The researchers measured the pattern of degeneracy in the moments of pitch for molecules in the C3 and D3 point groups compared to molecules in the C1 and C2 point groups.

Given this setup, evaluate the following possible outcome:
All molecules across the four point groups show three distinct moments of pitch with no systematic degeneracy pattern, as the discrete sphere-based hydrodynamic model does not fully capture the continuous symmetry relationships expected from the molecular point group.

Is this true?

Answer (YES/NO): NO